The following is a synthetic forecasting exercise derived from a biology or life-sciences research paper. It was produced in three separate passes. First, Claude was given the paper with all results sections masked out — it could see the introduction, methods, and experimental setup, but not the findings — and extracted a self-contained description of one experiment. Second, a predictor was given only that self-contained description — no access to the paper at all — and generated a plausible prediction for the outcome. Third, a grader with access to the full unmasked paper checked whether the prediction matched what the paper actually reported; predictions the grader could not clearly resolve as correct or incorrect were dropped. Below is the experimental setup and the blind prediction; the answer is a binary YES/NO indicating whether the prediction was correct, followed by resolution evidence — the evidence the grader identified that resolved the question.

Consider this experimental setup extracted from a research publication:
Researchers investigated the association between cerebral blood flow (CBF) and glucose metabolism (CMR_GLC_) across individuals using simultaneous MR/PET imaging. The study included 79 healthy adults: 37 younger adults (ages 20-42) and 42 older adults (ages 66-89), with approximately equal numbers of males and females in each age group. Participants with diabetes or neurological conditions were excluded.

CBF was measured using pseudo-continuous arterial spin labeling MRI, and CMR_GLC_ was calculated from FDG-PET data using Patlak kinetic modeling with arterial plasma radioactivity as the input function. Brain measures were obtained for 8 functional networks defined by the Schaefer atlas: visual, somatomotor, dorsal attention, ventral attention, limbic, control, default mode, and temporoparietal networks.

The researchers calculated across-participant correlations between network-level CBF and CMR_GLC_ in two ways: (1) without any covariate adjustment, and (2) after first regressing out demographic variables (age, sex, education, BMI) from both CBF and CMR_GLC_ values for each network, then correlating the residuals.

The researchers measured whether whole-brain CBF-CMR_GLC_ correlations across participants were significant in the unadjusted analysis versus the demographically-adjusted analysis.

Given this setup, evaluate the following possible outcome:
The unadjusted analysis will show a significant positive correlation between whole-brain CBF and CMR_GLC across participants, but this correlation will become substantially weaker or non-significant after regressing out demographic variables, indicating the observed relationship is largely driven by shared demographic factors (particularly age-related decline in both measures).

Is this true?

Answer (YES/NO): NO